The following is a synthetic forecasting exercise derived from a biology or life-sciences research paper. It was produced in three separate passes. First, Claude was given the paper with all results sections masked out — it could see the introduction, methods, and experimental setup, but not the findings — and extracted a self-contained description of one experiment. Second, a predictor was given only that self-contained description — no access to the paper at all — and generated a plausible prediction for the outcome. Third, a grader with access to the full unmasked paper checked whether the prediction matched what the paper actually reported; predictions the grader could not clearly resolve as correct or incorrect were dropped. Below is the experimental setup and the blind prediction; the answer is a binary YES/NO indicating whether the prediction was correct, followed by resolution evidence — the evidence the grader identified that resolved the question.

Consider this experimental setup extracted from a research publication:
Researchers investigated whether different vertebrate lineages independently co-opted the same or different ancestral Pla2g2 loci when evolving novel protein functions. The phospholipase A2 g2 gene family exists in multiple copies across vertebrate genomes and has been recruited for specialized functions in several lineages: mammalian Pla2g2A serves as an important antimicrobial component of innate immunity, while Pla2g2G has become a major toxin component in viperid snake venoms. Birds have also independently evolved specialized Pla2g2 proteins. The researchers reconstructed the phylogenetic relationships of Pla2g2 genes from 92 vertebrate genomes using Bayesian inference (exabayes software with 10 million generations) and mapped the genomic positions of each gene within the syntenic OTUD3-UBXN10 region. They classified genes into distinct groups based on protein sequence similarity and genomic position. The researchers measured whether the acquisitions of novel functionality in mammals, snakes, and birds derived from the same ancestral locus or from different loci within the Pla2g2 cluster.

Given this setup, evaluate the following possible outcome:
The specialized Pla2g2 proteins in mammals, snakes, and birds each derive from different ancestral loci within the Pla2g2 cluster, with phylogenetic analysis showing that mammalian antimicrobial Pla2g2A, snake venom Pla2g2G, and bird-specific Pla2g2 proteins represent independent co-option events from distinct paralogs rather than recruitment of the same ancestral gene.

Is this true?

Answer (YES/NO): NO